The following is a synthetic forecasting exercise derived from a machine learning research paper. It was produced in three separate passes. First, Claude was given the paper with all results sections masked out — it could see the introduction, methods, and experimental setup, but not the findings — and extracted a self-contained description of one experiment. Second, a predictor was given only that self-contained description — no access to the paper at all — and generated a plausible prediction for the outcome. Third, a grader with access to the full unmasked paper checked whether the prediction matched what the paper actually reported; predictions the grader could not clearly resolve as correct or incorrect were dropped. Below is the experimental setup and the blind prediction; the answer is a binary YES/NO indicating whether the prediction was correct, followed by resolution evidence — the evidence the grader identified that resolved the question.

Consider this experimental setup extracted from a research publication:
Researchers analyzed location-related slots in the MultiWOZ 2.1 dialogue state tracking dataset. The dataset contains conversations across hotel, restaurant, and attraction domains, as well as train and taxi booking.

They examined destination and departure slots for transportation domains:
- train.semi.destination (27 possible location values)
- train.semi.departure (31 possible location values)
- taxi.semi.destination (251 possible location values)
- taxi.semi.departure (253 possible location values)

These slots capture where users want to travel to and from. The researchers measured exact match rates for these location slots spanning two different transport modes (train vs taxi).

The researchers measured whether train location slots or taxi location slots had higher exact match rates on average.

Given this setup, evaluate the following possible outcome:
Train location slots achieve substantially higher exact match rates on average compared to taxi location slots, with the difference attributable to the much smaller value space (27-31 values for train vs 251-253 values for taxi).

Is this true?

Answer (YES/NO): NO